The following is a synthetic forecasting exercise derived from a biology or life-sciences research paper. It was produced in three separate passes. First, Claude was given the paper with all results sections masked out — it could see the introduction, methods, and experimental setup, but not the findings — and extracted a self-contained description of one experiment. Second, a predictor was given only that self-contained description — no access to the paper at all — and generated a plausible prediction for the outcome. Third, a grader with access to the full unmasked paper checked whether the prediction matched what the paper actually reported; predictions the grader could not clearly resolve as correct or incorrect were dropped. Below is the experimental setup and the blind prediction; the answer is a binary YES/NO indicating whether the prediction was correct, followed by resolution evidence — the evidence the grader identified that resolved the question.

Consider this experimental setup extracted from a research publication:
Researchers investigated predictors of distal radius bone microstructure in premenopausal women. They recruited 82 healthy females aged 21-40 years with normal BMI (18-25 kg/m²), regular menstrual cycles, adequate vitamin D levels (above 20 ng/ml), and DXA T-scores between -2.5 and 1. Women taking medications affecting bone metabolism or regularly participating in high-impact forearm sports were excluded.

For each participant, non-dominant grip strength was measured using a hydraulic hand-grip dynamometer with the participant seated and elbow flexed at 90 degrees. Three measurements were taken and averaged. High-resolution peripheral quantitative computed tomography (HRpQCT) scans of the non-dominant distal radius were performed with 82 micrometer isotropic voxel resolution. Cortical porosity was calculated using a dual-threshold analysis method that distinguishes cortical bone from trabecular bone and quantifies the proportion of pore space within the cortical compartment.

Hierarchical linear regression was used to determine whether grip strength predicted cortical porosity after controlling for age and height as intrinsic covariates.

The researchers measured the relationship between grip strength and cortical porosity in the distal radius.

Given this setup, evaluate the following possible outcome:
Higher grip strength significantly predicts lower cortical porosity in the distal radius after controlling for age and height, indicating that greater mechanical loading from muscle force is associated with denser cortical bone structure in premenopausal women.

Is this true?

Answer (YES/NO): NO